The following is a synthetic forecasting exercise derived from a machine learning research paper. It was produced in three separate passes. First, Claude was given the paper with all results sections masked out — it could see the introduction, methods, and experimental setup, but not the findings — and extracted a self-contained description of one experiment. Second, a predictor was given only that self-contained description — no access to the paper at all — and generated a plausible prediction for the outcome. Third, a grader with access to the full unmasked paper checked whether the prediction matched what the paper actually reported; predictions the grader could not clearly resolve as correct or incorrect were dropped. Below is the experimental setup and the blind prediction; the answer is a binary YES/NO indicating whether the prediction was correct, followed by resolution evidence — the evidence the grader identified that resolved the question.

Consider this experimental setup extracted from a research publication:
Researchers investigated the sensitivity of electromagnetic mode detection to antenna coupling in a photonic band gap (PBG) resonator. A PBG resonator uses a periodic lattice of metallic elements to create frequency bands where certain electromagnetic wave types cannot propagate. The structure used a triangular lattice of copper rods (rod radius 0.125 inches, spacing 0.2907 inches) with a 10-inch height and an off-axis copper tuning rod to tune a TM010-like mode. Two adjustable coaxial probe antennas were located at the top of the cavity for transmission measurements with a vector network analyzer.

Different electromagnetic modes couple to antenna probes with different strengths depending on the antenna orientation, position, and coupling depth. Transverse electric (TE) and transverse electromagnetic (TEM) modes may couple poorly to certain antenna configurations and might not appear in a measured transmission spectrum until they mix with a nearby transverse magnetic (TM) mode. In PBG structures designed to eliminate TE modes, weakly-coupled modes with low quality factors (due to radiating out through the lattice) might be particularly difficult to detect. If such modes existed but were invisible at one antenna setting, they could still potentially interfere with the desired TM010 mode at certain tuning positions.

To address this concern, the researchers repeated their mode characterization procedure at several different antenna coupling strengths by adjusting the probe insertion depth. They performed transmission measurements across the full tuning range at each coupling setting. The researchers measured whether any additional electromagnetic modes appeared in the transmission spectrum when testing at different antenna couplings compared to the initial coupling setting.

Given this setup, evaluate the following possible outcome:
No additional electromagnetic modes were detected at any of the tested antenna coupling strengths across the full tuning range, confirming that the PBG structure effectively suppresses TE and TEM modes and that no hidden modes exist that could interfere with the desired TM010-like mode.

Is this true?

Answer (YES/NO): NO